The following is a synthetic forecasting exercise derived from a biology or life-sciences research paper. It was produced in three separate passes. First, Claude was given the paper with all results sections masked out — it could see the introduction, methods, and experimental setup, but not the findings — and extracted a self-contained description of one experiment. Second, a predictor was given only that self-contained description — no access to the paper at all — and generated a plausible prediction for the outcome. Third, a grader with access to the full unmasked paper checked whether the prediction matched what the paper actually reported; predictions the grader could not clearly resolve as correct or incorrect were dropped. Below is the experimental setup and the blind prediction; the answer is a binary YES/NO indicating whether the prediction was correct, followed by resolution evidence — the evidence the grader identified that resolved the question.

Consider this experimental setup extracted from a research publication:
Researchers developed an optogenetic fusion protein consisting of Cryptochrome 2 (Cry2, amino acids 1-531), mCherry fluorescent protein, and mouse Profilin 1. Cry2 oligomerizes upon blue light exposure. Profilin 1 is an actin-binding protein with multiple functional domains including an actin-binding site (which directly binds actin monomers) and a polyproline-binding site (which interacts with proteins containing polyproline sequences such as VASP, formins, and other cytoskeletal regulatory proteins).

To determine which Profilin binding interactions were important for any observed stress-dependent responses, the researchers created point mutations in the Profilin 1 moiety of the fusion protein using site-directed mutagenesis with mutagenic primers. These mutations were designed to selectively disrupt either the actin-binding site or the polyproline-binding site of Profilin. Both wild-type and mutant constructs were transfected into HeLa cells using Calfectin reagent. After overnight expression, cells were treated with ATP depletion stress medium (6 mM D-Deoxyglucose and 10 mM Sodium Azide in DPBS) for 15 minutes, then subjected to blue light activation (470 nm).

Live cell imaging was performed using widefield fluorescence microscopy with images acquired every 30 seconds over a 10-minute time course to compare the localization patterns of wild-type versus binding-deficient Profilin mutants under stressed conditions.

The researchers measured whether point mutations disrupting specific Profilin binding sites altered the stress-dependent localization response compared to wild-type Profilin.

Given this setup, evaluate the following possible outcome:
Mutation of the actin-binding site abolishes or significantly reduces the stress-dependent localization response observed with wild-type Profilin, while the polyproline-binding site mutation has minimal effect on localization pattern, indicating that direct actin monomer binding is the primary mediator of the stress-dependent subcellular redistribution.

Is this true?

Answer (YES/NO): NO